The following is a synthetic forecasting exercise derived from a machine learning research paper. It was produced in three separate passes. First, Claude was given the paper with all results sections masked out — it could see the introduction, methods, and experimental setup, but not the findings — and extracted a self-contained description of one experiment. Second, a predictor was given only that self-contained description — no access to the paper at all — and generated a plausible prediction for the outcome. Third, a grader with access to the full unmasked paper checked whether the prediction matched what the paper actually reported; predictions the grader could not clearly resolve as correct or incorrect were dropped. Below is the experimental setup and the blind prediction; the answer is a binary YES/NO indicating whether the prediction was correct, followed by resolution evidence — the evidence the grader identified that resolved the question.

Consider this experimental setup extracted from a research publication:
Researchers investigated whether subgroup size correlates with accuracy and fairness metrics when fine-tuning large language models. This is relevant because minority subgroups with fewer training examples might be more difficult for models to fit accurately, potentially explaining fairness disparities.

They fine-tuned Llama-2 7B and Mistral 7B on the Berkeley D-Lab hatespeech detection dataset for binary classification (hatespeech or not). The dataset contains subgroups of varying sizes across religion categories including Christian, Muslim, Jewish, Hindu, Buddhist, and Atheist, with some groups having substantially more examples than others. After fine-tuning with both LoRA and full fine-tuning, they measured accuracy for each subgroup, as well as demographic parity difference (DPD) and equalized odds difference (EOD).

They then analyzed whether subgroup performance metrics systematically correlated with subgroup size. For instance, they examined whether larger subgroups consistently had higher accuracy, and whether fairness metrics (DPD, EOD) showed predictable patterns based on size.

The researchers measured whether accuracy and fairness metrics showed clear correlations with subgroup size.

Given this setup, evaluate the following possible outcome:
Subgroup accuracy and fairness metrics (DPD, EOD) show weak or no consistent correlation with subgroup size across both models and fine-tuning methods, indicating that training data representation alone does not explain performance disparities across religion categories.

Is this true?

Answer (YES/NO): YES